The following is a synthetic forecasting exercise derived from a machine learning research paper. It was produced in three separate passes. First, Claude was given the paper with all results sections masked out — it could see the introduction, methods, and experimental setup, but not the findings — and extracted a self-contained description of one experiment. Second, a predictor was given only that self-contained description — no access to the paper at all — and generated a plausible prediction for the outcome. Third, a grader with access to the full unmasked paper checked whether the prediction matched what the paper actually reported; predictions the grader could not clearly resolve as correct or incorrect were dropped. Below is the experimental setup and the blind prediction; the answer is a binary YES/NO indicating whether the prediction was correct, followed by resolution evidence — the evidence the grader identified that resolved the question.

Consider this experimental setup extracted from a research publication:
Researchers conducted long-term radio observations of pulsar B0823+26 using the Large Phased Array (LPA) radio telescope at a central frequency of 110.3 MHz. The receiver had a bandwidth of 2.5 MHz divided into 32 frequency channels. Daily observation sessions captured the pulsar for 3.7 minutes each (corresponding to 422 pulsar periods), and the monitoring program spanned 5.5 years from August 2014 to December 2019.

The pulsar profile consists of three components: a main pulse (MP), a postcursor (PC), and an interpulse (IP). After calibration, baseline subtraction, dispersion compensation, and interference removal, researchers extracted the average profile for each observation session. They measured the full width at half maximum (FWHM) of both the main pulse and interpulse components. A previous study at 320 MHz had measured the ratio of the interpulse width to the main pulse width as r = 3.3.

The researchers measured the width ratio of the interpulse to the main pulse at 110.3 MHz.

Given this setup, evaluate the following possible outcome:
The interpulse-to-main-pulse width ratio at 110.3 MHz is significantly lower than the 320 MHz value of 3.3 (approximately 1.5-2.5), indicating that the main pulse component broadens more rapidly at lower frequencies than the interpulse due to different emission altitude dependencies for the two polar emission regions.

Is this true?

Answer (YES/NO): NO